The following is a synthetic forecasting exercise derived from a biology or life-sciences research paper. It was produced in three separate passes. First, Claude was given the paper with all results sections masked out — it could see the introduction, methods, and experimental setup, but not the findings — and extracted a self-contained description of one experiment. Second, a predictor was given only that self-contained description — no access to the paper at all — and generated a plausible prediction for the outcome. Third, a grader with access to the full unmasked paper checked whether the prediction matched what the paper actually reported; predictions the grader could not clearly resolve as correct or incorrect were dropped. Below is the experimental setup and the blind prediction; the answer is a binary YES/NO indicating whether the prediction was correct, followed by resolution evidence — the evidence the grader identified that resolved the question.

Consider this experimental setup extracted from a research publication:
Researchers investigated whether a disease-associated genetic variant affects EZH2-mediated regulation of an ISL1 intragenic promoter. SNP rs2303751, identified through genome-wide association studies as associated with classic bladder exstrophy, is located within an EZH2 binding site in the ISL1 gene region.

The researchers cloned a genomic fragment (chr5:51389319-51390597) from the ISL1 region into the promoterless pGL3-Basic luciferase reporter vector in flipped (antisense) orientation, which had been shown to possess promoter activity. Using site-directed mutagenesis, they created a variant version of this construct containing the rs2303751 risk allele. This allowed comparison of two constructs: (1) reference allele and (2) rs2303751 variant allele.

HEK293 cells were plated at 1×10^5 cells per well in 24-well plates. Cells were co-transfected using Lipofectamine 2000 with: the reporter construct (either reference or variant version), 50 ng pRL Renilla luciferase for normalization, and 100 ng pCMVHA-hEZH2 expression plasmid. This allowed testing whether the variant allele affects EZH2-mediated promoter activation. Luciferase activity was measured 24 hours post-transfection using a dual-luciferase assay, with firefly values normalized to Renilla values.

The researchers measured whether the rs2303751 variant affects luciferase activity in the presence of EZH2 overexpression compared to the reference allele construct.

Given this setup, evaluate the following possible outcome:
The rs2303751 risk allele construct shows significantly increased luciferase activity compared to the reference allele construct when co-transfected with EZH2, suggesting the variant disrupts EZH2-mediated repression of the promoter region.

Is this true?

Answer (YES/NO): NO